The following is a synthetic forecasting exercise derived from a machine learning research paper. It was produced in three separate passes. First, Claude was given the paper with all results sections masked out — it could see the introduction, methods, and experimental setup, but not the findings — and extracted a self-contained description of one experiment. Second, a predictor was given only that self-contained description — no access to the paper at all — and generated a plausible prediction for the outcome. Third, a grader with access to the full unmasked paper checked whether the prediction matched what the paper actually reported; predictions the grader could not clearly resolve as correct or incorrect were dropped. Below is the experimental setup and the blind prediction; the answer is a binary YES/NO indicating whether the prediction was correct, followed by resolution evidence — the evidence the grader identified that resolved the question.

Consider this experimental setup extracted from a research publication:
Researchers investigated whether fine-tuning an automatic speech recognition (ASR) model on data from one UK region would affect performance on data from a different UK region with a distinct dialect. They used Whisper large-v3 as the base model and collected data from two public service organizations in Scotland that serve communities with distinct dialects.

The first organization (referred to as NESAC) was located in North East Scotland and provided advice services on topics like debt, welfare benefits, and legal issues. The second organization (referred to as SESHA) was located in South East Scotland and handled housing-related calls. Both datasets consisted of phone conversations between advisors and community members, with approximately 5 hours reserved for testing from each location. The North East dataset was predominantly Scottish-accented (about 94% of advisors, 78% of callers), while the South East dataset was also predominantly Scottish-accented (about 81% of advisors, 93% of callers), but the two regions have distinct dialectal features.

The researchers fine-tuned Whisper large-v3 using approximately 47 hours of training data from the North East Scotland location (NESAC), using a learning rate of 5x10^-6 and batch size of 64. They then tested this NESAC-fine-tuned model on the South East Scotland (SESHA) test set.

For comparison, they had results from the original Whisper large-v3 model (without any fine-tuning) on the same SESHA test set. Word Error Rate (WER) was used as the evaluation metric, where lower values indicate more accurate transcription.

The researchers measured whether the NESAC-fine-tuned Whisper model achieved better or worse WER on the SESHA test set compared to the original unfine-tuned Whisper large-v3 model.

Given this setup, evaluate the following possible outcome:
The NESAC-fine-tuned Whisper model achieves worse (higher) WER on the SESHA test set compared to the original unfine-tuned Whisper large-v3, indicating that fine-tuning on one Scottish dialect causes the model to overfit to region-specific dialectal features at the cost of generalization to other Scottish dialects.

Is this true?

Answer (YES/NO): NO